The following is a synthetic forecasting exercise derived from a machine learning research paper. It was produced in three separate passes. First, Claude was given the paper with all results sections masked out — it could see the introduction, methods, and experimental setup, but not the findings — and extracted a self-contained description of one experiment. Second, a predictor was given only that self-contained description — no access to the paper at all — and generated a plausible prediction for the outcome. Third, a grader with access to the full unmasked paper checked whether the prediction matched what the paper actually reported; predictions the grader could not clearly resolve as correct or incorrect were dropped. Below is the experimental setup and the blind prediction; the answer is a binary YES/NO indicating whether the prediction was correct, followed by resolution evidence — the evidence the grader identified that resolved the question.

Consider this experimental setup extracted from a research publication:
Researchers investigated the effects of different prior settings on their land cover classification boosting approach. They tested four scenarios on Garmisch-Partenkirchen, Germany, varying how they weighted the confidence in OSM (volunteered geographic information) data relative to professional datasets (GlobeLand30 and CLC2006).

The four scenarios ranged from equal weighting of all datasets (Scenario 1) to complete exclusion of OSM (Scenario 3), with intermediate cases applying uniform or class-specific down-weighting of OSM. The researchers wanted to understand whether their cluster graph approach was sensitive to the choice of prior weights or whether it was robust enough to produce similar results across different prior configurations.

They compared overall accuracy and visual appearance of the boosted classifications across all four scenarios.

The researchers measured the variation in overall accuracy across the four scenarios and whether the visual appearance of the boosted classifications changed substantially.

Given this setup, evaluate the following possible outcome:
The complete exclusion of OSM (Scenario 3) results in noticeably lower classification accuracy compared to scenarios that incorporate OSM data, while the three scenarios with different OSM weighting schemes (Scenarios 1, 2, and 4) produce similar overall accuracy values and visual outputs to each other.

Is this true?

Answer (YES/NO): NO